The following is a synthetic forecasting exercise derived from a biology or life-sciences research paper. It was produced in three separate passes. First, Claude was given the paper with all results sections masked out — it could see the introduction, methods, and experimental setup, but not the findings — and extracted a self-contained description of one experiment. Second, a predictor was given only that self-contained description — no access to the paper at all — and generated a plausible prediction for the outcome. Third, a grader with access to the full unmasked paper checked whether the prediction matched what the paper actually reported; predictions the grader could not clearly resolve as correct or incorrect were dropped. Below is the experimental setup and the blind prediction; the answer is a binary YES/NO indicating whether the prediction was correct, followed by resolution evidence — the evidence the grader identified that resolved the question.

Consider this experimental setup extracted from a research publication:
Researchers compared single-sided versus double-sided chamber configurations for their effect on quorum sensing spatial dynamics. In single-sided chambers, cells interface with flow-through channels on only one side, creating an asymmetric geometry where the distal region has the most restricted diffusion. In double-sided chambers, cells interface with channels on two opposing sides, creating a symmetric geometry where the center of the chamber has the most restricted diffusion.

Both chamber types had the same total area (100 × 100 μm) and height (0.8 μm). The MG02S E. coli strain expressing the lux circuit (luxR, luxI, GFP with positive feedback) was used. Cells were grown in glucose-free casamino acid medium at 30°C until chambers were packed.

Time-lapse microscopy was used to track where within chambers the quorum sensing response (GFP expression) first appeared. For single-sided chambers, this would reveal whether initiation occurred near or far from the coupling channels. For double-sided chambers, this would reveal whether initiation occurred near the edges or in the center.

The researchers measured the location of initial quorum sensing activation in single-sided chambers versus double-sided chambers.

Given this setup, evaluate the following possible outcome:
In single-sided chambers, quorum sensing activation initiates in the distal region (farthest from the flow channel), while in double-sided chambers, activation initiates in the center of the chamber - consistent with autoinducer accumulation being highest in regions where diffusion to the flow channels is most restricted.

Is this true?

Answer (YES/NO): NO